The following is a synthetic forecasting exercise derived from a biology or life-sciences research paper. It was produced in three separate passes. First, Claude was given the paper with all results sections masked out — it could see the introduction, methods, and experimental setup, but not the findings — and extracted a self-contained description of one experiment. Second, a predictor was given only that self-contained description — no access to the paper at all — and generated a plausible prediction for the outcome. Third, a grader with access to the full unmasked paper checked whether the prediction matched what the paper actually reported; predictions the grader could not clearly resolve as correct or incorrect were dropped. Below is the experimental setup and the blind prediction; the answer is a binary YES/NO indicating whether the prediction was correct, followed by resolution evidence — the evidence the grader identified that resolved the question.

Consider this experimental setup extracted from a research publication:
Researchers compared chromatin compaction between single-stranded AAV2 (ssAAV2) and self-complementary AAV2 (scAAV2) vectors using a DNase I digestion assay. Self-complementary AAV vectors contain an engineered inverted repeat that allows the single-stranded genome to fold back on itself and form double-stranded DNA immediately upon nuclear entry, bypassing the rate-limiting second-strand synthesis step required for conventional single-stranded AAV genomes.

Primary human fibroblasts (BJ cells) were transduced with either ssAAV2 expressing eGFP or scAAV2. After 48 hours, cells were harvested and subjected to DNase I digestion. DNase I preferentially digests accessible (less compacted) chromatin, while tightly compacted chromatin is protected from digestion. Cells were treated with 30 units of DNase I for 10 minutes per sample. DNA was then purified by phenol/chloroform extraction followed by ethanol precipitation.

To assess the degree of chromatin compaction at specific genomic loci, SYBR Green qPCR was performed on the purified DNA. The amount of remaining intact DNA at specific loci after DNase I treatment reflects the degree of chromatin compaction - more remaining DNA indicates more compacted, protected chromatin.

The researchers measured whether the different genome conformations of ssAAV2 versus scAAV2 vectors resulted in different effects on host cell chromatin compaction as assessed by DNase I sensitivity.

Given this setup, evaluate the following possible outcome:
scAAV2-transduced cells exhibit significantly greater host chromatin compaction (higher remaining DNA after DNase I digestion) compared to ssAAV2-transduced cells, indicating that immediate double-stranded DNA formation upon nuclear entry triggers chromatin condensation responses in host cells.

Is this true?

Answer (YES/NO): NO